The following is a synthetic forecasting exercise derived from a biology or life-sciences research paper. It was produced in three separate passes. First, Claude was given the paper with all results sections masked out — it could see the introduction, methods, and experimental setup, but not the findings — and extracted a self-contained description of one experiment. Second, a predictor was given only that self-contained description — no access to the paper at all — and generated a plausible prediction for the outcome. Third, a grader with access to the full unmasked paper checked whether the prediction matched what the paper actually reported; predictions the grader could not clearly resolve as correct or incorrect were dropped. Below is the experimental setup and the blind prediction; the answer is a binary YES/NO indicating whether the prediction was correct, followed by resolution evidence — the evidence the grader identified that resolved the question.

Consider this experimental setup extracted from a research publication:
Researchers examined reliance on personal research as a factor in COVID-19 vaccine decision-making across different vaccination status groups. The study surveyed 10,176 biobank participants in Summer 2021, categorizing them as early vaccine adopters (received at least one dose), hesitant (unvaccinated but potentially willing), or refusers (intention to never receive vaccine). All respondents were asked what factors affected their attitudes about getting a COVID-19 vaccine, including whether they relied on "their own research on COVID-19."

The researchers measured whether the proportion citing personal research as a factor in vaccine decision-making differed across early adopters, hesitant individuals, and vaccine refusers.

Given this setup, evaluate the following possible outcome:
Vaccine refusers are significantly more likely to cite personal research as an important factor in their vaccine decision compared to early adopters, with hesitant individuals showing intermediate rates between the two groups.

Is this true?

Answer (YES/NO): NO